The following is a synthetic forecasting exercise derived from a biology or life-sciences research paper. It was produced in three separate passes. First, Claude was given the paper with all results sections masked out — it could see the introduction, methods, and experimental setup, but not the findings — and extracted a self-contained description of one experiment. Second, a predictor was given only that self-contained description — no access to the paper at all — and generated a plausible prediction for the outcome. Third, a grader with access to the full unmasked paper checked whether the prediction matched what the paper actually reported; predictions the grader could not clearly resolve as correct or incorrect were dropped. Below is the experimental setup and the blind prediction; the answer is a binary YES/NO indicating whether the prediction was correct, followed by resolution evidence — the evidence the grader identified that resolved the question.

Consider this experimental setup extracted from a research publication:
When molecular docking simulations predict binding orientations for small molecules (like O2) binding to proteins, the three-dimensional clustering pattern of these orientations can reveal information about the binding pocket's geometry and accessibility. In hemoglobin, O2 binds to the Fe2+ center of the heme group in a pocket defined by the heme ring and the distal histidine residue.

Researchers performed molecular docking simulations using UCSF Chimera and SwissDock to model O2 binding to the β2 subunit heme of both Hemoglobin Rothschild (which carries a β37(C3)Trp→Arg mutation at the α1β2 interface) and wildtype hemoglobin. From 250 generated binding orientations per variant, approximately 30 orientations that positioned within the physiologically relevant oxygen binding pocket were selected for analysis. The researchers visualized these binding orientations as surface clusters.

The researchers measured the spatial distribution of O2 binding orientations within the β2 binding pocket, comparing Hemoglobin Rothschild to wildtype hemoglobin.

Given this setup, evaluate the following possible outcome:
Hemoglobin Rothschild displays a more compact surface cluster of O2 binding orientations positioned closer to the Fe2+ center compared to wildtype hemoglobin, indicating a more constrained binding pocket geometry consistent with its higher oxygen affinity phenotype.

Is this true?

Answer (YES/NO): NO